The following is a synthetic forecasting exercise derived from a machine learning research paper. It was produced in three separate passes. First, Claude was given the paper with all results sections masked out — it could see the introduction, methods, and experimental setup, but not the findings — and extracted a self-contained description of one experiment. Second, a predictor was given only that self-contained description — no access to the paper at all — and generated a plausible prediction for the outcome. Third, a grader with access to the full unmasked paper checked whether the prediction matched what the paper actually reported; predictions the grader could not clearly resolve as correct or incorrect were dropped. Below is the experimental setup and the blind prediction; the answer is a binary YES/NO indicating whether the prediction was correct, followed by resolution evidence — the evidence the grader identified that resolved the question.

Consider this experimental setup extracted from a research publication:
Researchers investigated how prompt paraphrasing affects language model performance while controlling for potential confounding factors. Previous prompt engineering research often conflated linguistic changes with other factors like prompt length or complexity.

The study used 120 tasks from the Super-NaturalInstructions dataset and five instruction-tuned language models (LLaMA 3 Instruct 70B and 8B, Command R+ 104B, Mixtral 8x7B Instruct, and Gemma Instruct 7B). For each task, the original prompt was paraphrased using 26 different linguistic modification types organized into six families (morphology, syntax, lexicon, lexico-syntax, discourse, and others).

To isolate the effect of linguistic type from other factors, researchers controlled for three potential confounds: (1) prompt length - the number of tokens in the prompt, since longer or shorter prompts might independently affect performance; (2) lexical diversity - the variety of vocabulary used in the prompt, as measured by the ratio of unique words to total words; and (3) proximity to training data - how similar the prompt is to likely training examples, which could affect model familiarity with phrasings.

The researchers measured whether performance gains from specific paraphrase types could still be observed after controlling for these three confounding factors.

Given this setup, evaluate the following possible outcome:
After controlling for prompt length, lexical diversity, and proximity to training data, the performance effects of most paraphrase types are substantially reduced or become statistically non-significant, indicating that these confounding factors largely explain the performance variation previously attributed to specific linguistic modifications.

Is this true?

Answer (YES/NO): NO